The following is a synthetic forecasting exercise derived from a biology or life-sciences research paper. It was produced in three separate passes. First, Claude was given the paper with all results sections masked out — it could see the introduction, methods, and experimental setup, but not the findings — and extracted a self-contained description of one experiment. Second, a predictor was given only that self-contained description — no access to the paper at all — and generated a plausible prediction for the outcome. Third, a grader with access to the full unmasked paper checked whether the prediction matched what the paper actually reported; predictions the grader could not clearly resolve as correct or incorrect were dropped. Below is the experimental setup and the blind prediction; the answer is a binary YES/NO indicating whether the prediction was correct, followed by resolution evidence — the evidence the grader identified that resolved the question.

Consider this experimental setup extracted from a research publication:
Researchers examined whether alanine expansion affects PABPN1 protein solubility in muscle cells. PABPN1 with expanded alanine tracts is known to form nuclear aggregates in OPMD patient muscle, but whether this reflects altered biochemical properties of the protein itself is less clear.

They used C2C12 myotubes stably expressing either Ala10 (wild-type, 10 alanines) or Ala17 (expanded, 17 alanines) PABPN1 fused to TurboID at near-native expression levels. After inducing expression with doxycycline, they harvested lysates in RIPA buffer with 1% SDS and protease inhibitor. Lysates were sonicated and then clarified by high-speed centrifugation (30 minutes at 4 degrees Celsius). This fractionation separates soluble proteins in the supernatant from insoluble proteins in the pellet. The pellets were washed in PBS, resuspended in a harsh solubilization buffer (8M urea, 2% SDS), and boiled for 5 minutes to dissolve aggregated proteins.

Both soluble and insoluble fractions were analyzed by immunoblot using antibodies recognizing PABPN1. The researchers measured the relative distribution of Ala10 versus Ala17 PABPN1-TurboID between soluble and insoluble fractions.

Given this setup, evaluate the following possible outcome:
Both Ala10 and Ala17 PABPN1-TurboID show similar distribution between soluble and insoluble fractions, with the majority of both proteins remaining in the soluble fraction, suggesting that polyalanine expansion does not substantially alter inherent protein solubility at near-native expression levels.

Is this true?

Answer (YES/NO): NO